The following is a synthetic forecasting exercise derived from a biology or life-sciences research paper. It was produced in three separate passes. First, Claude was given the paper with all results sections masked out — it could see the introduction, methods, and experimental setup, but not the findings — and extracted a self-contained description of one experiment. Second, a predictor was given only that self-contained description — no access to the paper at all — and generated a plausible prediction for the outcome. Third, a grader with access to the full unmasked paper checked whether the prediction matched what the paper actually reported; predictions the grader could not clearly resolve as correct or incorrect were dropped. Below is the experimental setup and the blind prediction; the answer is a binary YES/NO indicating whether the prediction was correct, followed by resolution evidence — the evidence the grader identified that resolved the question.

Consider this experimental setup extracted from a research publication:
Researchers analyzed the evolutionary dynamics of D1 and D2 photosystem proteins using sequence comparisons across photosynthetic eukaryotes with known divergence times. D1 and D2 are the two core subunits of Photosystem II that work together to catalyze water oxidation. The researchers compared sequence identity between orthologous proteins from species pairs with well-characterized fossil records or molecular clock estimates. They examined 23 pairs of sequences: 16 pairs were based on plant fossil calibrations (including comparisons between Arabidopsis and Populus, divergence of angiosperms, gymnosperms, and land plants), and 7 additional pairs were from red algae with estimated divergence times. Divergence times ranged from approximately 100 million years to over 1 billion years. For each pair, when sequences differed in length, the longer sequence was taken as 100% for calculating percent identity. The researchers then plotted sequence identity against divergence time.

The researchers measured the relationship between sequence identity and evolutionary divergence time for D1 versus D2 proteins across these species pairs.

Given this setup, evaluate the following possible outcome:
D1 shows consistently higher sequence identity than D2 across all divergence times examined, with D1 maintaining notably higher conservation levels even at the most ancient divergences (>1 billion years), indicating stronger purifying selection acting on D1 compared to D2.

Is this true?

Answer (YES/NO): NO